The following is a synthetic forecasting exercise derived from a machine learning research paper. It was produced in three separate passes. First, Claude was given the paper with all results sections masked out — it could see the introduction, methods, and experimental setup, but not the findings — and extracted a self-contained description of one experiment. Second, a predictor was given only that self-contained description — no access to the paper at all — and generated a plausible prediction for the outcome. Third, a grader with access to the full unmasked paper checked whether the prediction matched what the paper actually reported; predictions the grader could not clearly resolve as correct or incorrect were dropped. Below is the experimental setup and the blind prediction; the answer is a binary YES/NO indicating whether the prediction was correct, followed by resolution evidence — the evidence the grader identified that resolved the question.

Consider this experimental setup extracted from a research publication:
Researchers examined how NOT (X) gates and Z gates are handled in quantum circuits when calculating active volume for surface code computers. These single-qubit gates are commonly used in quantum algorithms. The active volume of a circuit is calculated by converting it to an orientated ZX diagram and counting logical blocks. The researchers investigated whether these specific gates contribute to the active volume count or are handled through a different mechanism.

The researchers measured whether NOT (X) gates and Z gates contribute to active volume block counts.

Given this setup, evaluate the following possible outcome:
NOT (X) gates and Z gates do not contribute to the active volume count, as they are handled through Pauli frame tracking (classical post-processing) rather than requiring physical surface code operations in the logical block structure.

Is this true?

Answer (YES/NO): YES